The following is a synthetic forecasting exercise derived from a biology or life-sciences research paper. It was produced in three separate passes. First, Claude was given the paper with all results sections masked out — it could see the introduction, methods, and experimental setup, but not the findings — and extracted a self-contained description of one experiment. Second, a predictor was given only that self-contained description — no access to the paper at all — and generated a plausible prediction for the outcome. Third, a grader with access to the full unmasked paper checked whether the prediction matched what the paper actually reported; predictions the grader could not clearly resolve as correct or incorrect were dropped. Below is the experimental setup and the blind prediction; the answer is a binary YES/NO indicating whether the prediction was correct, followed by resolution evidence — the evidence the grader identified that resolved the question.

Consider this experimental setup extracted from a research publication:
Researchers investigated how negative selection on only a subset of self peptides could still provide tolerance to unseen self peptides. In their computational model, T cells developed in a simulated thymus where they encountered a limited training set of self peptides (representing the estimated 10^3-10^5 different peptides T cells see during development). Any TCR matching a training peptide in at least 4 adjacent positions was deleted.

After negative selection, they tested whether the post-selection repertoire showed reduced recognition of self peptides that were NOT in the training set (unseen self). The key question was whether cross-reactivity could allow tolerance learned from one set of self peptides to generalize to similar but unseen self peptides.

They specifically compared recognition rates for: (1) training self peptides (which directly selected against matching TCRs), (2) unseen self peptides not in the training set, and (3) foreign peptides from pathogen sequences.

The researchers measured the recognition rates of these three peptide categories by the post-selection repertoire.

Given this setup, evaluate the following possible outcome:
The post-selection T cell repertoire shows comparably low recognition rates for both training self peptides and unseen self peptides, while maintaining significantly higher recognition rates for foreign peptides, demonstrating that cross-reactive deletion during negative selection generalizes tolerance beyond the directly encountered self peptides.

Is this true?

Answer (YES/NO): NO